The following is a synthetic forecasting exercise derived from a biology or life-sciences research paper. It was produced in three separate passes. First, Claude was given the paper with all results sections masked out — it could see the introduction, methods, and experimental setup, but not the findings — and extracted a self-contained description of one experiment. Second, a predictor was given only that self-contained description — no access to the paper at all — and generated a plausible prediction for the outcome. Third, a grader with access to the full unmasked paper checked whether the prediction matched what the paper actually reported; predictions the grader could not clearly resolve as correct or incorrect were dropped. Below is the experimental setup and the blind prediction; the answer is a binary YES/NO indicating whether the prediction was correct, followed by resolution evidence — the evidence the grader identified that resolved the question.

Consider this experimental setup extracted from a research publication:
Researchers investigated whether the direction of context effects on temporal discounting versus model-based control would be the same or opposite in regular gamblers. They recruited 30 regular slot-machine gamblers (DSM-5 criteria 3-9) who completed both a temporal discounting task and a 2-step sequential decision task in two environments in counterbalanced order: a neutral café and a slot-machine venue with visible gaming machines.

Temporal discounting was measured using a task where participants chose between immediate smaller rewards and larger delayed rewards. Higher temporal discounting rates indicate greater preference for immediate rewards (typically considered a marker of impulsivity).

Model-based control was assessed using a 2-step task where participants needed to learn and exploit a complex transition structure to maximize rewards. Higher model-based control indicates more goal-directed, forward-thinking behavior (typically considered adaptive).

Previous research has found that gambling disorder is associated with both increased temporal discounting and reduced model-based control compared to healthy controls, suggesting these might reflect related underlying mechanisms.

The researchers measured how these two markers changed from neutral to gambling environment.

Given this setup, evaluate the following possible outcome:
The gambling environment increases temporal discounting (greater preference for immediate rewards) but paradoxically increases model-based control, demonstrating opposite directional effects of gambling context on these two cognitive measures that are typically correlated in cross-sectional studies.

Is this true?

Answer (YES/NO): YES